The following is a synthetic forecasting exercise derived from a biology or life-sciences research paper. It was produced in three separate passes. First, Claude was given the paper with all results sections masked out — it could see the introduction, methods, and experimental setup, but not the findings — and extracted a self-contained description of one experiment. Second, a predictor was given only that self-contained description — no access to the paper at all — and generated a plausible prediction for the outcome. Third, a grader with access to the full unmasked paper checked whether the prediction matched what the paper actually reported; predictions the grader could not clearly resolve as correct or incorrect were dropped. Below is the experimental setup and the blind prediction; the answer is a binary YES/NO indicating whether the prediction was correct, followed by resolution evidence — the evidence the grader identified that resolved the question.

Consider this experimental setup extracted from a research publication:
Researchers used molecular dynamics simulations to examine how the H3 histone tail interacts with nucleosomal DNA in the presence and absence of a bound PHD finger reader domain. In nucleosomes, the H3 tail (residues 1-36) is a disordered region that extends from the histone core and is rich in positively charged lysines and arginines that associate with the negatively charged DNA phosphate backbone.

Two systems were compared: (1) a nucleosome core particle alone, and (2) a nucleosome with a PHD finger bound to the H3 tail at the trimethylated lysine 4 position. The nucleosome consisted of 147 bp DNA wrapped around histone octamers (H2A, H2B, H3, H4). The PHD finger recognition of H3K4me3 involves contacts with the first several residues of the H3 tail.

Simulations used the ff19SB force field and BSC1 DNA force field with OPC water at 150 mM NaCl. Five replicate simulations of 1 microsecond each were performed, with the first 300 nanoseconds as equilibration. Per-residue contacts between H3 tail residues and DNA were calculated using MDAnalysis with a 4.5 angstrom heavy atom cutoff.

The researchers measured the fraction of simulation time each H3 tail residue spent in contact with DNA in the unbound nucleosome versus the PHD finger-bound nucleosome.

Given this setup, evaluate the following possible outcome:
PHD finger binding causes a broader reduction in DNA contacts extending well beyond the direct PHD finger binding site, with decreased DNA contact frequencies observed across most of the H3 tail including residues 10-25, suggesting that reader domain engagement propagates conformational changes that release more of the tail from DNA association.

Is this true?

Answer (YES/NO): NO